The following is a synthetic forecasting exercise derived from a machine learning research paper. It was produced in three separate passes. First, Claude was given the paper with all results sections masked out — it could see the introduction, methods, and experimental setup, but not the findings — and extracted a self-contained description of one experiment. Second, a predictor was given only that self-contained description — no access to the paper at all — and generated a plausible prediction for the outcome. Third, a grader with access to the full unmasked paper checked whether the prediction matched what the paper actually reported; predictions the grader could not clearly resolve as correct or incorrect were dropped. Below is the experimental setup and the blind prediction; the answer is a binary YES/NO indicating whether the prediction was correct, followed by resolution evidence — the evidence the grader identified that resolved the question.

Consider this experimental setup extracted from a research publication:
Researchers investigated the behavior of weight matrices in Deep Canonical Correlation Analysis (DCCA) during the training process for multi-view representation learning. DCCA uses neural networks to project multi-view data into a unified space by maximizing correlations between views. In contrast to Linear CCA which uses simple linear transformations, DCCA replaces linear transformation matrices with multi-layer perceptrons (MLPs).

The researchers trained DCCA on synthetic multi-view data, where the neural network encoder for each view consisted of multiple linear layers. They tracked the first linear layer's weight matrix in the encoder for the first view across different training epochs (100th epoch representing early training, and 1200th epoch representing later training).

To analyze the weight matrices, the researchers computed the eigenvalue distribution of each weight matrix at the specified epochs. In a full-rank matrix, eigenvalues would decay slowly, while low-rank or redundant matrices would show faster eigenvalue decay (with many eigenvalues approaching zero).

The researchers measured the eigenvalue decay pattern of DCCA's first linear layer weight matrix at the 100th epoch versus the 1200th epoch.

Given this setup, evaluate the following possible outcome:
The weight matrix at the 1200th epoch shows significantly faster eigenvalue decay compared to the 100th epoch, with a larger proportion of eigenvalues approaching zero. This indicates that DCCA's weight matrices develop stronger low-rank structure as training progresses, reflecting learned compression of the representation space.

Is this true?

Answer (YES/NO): YES